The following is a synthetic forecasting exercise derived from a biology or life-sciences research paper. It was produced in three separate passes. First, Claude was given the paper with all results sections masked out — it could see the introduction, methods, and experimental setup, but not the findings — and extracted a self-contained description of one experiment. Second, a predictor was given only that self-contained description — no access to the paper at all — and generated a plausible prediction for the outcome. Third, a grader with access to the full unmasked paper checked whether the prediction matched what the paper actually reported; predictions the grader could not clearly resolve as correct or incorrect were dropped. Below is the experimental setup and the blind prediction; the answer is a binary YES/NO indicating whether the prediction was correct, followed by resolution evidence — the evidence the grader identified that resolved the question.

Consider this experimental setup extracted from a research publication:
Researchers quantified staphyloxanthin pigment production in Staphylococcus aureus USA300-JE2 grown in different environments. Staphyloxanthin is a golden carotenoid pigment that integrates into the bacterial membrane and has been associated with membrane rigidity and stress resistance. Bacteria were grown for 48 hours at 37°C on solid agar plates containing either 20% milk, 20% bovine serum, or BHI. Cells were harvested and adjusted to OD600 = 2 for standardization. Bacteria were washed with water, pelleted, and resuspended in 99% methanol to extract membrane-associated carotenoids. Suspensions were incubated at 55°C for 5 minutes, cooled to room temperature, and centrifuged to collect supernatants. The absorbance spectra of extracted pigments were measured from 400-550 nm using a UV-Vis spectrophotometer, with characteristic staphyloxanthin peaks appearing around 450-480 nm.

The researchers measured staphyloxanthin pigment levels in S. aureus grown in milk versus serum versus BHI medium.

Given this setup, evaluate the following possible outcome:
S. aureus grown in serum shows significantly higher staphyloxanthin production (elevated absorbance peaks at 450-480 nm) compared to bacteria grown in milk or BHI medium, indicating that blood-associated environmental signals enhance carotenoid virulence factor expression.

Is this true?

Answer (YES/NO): NO